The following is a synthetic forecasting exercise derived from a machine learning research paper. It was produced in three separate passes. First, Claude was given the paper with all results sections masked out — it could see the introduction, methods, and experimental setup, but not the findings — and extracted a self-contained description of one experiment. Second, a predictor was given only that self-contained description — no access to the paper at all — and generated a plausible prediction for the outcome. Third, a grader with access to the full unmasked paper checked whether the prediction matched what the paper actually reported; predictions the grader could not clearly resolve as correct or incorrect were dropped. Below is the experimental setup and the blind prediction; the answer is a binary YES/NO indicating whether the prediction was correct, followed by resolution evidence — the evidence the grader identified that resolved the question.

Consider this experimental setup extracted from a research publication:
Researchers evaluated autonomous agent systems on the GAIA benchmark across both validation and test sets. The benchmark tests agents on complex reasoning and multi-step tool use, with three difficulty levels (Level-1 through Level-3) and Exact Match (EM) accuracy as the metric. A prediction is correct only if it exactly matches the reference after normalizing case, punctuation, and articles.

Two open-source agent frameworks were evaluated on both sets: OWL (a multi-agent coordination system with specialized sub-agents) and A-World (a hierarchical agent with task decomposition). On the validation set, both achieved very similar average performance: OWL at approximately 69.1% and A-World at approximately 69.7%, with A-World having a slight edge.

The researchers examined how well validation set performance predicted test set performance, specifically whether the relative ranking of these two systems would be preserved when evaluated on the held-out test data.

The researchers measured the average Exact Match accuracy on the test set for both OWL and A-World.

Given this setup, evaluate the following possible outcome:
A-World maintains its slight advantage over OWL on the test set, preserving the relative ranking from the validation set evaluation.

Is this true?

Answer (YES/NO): YES